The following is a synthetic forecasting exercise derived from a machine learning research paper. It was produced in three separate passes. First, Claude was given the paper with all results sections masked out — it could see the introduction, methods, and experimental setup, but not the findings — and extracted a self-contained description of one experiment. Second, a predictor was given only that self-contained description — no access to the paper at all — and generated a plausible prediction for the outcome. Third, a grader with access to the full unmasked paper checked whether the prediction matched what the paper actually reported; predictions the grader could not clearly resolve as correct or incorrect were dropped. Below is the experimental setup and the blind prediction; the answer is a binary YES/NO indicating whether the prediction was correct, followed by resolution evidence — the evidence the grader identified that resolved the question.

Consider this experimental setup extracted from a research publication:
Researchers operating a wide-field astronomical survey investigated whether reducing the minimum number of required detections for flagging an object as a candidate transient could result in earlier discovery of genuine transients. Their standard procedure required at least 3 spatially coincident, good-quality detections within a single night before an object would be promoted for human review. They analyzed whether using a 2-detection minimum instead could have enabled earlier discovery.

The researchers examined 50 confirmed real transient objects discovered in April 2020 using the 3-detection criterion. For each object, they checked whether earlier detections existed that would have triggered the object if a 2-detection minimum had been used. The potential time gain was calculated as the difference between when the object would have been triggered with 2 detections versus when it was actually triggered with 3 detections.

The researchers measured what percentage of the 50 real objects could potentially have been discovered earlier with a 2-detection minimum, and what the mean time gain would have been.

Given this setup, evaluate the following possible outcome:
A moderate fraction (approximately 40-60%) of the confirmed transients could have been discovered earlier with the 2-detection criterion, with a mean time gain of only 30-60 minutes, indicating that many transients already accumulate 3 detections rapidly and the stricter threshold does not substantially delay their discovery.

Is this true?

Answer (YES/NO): NO